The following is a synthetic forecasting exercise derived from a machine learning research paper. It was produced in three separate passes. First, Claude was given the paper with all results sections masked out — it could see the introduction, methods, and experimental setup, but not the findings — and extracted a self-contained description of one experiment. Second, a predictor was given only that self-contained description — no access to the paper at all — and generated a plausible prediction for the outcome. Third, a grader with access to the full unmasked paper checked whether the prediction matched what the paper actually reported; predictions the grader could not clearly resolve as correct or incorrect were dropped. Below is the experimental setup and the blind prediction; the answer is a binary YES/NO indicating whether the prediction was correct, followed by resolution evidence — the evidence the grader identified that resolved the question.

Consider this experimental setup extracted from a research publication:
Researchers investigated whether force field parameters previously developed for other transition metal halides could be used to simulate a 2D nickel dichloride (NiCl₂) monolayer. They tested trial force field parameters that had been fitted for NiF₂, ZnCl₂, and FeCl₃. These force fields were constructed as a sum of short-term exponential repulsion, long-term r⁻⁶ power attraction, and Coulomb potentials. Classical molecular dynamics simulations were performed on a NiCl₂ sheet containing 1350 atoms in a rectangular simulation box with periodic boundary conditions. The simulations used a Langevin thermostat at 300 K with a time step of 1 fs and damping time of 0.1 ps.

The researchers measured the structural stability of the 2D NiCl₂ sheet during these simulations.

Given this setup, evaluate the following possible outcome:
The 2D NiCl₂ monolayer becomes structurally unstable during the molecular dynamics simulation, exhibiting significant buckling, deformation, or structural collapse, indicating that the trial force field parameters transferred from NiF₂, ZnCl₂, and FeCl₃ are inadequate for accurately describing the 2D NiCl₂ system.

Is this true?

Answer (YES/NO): YES